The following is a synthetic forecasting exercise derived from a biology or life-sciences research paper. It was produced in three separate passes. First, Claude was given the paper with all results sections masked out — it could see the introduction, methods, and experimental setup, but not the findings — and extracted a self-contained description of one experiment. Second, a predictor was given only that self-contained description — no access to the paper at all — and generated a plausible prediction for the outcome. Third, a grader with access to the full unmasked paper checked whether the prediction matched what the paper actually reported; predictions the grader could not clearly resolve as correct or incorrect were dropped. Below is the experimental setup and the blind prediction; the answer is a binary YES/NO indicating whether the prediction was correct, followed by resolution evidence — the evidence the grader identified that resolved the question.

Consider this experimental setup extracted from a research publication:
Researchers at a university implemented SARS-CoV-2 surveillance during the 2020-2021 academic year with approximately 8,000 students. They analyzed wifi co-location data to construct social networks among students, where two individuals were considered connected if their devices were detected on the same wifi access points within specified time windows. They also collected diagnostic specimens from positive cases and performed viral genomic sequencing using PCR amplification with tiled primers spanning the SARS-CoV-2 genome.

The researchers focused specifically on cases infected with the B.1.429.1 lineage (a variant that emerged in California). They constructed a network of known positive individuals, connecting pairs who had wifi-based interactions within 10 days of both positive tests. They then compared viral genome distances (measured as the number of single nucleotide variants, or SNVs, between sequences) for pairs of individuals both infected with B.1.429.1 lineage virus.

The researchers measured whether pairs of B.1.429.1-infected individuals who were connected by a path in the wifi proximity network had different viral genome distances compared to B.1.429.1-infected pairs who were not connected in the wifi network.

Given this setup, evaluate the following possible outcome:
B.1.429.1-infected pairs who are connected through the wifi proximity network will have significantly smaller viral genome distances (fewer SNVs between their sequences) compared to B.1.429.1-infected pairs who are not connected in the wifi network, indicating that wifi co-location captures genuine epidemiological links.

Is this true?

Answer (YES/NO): YES